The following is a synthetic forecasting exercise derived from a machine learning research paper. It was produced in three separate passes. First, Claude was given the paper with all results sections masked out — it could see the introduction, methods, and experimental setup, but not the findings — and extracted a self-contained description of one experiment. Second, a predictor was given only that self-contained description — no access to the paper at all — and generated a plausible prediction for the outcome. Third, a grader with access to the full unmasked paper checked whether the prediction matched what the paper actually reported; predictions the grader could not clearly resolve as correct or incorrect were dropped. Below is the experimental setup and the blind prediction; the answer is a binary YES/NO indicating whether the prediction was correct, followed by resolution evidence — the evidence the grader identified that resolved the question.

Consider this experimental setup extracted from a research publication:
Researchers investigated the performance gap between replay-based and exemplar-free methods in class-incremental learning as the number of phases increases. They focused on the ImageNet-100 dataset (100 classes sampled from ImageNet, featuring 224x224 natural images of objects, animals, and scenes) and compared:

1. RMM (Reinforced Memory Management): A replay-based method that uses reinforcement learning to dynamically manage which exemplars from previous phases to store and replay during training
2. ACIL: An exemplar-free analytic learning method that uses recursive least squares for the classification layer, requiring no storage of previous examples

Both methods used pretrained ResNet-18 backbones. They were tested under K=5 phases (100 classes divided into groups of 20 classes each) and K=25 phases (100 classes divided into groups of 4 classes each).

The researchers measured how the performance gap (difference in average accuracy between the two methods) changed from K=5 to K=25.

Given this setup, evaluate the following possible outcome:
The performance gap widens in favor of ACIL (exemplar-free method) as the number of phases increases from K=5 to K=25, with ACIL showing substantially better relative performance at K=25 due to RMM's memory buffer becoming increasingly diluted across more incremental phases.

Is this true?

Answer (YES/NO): NO